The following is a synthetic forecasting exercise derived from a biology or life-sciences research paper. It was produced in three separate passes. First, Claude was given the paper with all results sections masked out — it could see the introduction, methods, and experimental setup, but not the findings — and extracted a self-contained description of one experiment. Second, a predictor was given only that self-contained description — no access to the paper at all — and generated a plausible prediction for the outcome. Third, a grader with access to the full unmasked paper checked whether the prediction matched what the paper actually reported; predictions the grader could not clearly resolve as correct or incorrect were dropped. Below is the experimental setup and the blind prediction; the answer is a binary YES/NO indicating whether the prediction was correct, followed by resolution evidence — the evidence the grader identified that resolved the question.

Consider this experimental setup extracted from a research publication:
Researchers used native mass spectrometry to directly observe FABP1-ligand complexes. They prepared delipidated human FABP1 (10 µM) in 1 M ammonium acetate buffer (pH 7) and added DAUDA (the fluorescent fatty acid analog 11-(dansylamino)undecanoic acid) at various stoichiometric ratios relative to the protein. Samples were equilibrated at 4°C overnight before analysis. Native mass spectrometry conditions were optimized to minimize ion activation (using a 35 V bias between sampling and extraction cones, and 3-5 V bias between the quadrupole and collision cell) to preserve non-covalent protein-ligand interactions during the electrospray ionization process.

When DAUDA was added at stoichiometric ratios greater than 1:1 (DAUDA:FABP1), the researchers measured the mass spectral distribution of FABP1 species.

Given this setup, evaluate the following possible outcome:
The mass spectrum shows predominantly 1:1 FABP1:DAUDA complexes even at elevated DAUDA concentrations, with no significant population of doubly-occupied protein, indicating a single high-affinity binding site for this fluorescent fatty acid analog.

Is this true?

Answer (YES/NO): NO